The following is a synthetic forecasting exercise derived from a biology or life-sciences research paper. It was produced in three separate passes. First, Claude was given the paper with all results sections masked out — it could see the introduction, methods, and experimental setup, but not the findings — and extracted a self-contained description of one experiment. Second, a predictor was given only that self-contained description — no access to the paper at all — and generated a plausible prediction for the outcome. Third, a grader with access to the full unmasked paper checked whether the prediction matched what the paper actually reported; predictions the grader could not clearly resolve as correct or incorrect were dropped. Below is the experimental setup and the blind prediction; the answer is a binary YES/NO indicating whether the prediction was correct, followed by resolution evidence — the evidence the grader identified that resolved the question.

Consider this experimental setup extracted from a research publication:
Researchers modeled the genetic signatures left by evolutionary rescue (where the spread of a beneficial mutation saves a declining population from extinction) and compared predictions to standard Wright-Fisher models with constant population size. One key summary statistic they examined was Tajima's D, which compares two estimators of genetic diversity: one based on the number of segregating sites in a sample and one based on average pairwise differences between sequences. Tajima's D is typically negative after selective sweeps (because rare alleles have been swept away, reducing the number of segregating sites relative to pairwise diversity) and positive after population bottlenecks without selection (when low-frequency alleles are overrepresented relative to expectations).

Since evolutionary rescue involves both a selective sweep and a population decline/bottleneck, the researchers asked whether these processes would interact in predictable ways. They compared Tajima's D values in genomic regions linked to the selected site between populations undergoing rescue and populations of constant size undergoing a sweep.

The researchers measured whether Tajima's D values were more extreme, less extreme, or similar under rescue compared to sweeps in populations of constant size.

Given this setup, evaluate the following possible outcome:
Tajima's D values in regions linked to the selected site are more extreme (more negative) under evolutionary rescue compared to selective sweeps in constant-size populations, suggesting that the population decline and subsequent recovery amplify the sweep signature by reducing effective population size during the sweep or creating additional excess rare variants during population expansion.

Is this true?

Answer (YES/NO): NO